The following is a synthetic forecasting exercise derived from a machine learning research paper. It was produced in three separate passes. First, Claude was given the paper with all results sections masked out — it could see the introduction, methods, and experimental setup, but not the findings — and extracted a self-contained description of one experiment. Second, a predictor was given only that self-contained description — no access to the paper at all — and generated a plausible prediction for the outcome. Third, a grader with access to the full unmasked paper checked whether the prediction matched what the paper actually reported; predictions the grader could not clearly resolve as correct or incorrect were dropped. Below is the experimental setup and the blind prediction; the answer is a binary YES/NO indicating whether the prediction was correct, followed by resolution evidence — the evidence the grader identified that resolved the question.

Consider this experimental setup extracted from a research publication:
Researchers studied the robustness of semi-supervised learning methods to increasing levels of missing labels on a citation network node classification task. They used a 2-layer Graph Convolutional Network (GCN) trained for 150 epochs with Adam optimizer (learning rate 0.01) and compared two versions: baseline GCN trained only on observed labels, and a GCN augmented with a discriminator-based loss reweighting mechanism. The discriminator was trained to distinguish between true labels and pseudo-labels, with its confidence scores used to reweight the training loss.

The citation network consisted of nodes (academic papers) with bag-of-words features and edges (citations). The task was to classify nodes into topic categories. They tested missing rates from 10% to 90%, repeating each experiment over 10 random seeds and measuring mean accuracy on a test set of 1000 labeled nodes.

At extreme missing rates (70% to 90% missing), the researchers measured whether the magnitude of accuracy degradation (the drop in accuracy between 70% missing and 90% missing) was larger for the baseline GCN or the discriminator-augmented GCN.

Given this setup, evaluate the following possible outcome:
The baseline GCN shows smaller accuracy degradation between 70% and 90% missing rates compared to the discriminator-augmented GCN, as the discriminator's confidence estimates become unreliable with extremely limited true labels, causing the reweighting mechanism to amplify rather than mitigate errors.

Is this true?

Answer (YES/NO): YES